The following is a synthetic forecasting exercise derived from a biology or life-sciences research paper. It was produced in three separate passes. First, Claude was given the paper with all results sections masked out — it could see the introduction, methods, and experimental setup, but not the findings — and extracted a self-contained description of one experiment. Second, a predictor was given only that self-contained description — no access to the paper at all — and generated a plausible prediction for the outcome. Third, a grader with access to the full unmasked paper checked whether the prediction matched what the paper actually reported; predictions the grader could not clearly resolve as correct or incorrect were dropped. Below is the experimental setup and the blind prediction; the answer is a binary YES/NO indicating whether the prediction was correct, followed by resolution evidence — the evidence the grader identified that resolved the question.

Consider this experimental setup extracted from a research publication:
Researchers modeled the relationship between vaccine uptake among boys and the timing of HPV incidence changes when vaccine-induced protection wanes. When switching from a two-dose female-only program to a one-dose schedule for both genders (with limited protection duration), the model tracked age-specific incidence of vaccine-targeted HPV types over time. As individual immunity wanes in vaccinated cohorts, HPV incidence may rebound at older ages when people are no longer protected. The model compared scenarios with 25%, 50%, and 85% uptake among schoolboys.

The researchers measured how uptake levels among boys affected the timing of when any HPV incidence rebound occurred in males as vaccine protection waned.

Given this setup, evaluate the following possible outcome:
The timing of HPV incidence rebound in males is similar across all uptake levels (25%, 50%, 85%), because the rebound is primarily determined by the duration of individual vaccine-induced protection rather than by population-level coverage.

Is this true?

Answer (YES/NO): NO